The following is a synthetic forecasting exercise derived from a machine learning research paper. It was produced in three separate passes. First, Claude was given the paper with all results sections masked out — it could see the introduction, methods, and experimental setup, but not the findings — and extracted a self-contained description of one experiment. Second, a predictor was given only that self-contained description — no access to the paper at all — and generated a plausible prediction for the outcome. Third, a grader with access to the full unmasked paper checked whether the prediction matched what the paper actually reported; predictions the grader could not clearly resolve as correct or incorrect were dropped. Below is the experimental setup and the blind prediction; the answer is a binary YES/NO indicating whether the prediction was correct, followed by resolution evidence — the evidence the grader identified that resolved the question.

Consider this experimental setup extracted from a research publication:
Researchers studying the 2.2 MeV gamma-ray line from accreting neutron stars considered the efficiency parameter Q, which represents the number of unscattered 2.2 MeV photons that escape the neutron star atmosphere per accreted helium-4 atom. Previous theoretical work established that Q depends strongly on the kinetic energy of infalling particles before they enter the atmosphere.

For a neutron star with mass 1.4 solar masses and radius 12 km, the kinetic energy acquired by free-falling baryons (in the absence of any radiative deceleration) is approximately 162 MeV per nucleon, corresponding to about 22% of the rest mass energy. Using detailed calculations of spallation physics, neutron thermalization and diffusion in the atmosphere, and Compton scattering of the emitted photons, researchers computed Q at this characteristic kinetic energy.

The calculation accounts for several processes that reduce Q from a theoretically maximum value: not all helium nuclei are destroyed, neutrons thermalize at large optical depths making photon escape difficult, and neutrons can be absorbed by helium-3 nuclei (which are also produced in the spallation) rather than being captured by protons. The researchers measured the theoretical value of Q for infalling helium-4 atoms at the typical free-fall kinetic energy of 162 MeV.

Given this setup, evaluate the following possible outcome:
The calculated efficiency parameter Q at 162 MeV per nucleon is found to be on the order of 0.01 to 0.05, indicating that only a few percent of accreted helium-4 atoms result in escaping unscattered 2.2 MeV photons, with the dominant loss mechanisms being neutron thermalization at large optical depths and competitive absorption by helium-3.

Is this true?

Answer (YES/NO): YES